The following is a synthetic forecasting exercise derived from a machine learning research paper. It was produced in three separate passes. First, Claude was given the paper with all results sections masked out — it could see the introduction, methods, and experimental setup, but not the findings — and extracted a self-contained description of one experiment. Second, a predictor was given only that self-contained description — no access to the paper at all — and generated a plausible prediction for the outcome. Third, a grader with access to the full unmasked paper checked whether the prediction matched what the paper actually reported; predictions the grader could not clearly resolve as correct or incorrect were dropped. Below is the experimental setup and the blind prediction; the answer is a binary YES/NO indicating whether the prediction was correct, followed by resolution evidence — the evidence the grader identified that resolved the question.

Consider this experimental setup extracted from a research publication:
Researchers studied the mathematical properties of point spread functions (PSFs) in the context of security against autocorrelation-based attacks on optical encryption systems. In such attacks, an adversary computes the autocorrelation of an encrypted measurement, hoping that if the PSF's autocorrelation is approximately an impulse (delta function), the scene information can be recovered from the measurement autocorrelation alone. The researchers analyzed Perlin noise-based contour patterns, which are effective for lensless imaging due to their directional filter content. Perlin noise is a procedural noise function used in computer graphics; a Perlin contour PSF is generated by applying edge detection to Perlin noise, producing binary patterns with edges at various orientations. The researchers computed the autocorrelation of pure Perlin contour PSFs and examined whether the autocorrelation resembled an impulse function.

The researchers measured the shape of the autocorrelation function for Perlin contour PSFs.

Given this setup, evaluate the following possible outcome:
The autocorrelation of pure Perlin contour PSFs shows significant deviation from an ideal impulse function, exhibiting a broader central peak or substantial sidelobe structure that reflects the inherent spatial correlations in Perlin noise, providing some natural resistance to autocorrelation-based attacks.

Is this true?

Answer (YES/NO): NO